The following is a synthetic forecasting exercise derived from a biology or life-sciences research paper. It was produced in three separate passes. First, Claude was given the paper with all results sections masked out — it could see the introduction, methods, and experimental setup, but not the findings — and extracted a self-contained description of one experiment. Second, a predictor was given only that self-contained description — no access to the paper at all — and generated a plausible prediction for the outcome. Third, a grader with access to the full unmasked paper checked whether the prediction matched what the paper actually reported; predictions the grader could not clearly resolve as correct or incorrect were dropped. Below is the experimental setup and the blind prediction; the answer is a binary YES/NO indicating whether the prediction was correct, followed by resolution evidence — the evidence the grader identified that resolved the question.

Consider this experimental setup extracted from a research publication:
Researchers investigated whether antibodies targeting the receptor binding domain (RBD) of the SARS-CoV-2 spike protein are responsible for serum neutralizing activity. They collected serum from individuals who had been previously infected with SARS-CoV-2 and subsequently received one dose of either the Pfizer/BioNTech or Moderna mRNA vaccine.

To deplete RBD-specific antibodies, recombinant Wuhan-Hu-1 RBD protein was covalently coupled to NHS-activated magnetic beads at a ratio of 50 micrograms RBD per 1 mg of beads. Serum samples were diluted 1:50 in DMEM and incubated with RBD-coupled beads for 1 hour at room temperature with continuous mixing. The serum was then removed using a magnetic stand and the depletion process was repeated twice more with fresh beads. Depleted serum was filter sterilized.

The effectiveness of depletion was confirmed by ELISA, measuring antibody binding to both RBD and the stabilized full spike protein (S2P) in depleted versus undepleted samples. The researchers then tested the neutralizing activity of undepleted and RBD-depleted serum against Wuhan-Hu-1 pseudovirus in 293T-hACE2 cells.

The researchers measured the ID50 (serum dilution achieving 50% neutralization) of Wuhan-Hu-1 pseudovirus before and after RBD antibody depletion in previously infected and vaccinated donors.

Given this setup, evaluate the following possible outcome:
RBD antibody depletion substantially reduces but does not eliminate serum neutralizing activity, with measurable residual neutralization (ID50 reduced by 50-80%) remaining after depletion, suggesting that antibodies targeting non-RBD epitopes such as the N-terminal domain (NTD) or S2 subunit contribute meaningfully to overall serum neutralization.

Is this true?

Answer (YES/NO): NO